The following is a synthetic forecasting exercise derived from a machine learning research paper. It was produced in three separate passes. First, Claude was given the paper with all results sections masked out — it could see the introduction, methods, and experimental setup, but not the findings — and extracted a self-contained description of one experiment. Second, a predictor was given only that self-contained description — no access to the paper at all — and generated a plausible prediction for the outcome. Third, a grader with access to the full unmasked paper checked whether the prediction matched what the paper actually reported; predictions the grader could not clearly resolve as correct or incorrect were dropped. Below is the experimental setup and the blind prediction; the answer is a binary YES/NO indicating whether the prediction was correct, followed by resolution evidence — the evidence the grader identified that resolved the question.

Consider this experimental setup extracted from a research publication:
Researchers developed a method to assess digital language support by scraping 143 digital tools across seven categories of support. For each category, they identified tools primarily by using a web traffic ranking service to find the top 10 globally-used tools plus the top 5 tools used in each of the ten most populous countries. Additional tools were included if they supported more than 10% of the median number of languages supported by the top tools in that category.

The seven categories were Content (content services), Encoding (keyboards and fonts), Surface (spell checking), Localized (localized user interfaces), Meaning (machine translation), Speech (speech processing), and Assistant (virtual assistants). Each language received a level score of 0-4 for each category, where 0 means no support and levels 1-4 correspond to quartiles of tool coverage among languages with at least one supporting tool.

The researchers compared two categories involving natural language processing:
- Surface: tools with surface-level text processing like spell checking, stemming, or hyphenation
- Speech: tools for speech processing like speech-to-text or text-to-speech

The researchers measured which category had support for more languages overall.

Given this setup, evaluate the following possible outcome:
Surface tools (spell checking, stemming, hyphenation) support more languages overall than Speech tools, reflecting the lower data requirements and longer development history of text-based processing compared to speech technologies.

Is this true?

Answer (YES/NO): YES